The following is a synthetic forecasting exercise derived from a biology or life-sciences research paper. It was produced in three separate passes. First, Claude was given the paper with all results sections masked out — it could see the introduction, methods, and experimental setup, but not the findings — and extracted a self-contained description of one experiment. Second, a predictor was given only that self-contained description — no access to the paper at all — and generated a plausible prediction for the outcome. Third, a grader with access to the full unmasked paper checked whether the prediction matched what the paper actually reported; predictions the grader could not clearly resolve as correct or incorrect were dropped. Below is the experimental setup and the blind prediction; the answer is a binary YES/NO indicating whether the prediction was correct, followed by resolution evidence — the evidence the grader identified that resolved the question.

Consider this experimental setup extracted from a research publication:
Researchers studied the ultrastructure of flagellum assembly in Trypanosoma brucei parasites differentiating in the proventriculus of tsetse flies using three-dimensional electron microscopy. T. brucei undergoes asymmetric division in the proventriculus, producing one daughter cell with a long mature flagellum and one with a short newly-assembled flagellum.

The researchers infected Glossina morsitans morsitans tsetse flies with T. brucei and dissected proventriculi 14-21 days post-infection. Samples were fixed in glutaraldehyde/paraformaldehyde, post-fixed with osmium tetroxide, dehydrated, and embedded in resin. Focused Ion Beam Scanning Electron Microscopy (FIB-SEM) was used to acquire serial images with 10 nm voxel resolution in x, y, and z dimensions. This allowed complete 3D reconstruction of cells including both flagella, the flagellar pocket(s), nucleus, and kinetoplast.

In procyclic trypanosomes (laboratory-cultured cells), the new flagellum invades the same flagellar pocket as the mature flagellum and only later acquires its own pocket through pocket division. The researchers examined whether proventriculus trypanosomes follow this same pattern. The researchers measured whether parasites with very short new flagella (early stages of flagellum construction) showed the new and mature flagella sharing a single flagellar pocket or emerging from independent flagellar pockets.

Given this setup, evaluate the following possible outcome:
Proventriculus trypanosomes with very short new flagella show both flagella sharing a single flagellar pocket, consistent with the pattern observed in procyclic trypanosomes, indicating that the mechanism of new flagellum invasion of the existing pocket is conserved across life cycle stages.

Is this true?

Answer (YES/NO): YES